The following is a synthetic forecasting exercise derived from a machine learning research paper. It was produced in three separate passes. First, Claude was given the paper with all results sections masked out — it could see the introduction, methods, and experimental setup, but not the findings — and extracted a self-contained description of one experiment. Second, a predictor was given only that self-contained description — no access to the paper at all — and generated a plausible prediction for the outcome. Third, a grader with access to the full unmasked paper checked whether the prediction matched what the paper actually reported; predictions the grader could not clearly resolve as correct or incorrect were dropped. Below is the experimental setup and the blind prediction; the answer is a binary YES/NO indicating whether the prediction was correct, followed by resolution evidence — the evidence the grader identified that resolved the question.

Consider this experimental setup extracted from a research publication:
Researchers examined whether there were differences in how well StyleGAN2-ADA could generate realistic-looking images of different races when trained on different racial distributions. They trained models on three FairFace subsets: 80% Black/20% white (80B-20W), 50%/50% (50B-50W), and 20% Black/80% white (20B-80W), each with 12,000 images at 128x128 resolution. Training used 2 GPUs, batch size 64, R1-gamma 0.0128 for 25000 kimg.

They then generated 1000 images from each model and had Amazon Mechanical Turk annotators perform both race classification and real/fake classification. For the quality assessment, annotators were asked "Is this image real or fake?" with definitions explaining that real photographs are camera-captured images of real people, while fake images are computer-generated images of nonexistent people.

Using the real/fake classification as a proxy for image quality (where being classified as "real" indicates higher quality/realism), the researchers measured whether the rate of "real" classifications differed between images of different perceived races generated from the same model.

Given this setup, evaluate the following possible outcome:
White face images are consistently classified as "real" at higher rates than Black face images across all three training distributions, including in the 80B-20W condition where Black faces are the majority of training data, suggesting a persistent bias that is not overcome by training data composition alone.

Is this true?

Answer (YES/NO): NO